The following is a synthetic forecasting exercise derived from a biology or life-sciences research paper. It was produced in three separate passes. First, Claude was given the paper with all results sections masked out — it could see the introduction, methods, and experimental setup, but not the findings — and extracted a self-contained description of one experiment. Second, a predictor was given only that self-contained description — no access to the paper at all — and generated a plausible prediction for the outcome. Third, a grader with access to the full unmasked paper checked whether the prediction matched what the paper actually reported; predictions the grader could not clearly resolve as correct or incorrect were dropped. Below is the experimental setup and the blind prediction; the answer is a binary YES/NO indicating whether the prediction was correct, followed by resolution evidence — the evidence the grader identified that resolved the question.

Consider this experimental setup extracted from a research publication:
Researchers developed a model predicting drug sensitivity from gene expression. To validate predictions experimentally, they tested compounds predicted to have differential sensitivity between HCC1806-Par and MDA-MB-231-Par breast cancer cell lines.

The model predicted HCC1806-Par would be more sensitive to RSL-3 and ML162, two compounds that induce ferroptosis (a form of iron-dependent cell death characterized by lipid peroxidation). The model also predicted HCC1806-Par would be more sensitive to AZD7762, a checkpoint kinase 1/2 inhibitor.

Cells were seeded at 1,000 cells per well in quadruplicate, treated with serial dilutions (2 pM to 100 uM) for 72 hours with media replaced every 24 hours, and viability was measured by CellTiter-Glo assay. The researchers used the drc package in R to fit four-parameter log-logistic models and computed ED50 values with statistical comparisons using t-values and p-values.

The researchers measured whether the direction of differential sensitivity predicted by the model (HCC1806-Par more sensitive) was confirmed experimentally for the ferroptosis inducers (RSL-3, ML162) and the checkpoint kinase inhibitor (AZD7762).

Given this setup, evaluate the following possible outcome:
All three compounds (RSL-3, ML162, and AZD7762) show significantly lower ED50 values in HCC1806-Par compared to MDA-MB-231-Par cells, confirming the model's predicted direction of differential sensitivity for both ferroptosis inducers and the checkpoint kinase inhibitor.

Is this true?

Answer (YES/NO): NO